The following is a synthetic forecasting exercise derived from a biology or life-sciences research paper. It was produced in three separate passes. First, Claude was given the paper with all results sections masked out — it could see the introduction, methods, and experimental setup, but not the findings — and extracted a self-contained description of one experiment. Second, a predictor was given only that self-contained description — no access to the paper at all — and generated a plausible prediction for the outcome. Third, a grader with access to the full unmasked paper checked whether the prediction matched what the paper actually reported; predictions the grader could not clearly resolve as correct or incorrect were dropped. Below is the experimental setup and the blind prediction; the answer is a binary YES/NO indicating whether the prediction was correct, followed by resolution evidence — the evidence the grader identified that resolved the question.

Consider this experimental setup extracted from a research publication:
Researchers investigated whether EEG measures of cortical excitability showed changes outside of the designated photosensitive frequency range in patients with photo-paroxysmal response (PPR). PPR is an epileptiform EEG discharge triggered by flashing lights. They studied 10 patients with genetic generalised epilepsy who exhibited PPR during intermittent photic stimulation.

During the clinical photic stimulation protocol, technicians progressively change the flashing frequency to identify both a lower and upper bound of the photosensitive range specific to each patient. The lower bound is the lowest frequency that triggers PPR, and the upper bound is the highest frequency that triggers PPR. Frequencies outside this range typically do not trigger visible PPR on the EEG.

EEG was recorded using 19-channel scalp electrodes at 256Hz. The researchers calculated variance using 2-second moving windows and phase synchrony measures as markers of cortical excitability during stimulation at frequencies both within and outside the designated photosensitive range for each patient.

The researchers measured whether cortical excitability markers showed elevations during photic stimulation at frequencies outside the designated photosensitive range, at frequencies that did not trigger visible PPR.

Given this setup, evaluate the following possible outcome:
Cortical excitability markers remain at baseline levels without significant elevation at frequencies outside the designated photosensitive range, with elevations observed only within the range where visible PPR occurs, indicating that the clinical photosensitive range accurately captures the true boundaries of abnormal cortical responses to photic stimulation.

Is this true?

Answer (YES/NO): NO